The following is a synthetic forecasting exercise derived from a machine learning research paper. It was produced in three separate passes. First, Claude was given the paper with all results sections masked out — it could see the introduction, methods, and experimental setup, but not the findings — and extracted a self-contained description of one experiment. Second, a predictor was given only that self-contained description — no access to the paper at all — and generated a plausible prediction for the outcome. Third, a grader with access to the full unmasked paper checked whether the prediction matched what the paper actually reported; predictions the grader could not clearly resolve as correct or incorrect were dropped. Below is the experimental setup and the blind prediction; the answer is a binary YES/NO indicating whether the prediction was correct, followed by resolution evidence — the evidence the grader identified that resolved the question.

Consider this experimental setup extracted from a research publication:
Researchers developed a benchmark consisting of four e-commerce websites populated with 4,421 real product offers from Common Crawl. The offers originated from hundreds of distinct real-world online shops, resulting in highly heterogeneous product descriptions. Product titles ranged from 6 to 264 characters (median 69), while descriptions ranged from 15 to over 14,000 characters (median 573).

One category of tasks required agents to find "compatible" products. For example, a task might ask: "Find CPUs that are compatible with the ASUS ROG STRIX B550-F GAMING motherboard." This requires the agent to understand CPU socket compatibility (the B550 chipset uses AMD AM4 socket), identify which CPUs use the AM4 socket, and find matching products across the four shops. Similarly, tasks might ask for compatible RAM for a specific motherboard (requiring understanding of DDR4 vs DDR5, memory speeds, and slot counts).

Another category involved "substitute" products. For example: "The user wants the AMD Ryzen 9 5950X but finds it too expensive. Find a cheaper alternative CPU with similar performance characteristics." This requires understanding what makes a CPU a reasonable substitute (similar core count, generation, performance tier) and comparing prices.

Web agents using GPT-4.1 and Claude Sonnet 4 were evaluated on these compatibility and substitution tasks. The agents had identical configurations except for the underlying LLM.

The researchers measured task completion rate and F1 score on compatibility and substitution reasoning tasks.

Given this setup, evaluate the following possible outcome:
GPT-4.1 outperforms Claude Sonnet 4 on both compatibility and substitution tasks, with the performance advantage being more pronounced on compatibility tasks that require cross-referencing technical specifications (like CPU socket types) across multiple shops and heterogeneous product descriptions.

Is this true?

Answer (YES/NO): NO